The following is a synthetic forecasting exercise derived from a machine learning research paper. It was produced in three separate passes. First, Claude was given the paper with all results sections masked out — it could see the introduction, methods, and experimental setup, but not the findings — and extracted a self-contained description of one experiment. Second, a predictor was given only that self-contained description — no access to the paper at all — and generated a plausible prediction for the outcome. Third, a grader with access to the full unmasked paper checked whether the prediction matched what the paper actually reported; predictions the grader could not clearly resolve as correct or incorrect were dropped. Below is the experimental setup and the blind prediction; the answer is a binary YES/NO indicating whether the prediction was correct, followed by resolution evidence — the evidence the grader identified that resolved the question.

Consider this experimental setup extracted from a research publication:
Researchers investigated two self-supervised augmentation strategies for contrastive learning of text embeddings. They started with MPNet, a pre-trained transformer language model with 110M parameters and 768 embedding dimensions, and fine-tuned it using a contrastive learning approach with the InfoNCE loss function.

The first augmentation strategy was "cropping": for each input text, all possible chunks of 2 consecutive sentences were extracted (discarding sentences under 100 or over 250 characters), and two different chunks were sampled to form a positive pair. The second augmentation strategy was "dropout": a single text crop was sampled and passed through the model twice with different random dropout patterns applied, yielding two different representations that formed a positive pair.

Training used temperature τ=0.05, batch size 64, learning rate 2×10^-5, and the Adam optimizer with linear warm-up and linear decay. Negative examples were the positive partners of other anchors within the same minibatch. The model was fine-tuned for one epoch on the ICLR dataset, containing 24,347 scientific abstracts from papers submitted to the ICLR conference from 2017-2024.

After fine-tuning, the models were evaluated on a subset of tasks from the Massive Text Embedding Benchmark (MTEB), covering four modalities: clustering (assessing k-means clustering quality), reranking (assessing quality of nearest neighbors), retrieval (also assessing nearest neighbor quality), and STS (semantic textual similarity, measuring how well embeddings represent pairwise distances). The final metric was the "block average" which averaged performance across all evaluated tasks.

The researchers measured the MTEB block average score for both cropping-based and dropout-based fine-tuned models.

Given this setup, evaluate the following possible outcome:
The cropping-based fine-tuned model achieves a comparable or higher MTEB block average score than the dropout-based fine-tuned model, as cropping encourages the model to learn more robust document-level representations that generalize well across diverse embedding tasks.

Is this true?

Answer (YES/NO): YES